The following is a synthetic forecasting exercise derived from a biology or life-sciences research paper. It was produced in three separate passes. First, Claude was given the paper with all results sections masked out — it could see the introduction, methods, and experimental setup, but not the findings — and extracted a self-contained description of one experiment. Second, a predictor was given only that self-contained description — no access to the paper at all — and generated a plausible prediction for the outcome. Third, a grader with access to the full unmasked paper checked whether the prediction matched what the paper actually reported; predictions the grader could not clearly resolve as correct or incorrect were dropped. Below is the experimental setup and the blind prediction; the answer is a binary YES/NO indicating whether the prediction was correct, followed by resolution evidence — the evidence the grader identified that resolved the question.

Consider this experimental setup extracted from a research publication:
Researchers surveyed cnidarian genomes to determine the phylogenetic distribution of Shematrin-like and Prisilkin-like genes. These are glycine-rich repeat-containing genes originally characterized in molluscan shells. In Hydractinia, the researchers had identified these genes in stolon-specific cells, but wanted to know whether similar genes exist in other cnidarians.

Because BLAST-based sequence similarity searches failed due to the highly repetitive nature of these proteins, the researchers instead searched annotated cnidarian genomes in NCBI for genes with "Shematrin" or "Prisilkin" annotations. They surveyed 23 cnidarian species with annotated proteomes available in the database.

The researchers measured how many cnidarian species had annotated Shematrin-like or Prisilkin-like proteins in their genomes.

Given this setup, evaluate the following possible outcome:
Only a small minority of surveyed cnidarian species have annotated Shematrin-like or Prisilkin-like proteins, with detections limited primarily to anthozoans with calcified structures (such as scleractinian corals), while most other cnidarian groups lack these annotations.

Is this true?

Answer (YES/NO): NO